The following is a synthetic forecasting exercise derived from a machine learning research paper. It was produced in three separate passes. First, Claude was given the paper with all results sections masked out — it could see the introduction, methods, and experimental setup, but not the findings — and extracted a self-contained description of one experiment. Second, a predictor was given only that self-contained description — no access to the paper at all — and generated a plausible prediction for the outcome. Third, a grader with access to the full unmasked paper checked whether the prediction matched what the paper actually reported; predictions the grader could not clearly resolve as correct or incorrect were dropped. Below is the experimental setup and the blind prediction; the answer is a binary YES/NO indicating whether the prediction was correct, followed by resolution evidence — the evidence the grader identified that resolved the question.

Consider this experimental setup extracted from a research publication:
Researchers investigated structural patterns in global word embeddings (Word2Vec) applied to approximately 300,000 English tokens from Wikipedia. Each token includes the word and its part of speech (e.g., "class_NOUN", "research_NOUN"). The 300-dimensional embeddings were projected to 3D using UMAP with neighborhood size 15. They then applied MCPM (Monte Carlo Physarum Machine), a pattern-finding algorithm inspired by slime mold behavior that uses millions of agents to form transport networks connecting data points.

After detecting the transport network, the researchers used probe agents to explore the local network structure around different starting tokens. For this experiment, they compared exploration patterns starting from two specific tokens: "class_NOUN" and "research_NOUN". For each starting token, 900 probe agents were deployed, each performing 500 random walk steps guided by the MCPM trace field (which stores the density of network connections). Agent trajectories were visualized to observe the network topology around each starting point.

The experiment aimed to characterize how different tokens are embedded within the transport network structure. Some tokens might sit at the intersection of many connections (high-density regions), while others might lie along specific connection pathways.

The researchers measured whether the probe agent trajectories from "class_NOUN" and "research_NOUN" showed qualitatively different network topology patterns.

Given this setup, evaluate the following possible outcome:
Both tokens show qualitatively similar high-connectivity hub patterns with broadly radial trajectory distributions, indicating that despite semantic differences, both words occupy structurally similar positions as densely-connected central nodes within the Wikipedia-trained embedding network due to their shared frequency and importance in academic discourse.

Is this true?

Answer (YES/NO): NO